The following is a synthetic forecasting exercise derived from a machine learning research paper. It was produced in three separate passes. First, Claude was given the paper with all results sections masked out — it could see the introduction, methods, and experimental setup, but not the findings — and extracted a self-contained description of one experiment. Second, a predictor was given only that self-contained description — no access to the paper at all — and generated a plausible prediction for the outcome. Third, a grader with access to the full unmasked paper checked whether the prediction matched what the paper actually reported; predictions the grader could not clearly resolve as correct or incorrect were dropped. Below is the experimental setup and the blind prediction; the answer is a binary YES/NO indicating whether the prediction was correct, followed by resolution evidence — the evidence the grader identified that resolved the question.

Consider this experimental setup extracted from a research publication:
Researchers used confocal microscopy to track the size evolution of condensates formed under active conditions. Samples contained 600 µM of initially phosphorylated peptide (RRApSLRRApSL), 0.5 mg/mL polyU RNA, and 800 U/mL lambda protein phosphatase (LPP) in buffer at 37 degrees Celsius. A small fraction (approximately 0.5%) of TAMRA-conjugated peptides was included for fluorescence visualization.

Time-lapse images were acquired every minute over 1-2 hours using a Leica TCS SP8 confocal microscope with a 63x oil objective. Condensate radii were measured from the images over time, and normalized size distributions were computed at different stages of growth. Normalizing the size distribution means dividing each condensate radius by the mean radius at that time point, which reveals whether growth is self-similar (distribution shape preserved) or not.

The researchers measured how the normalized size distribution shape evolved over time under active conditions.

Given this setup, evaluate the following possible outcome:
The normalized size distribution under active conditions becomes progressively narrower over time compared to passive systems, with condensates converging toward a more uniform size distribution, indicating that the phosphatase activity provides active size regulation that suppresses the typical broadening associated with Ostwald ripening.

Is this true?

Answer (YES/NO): NO